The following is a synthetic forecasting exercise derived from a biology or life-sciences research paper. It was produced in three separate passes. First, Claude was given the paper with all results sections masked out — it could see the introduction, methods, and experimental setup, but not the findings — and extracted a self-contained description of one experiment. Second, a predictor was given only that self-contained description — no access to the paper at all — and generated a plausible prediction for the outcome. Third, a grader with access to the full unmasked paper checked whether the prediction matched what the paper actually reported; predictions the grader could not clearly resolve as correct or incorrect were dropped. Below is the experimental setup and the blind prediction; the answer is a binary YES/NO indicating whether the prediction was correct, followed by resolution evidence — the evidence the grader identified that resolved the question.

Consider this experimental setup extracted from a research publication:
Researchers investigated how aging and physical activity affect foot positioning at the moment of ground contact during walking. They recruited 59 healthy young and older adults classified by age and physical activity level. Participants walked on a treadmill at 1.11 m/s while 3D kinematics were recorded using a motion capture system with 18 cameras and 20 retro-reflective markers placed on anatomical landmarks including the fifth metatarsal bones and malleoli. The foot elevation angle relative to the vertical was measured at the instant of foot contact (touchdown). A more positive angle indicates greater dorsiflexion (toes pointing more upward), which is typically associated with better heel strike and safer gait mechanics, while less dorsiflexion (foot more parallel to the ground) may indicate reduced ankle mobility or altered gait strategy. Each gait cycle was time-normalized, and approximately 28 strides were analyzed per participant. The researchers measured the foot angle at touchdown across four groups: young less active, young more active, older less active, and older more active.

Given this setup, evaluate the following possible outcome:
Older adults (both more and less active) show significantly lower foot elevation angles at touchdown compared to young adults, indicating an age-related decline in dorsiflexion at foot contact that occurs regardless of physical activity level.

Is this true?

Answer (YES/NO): NO